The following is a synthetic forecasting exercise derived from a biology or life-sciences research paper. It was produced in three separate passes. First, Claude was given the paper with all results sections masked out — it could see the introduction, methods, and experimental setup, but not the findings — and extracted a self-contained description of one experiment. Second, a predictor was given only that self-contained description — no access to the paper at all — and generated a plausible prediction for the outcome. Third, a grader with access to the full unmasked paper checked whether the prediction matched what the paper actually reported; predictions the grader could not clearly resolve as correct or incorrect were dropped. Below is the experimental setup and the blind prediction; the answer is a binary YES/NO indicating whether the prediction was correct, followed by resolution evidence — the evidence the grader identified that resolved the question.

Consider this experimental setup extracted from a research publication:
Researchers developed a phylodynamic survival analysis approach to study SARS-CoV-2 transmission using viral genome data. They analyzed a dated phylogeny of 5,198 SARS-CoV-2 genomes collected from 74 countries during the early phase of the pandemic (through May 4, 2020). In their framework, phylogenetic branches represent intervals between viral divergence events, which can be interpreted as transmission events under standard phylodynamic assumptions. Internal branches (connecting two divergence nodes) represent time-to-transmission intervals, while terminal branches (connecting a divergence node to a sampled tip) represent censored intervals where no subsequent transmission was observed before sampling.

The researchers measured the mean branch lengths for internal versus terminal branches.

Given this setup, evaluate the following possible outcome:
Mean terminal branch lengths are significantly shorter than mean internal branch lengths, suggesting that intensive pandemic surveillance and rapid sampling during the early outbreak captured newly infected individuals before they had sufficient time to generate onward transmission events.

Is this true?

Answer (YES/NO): NO